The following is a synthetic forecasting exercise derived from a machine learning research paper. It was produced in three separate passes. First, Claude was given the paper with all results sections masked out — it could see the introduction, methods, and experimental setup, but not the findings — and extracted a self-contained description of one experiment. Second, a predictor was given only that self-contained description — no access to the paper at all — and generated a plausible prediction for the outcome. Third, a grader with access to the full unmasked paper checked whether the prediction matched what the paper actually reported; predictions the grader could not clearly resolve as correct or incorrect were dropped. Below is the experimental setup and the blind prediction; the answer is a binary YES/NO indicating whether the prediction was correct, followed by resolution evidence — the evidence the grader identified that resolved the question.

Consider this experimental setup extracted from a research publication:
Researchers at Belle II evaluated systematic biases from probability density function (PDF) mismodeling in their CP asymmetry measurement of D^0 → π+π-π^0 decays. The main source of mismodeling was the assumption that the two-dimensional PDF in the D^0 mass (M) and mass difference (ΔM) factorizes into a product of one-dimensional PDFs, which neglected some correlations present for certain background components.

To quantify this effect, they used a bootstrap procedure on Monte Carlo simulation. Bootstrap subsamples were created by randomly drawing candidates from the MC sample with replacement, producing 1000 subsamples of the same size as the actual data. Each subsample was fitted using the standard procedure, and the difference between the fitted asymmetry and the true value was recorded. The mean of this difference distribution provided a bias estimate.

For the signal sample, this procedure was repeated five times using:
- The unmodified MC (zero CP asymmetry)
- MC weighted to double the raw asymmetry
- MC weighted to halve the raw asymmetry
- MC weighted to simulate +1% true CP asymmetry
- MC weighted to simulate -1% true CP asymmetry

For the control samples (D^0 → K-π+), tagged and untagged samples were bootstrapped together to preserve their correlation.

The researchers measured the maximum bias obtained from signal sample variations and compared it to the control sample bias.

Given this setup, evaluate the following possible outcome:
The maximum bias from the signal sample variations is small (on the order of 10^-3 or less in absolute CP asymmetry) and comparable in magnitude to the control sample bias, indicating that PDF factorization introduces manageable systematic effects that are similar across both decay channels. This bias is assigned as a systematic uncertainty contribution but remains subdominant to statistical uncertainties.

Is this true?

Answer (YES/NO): NO